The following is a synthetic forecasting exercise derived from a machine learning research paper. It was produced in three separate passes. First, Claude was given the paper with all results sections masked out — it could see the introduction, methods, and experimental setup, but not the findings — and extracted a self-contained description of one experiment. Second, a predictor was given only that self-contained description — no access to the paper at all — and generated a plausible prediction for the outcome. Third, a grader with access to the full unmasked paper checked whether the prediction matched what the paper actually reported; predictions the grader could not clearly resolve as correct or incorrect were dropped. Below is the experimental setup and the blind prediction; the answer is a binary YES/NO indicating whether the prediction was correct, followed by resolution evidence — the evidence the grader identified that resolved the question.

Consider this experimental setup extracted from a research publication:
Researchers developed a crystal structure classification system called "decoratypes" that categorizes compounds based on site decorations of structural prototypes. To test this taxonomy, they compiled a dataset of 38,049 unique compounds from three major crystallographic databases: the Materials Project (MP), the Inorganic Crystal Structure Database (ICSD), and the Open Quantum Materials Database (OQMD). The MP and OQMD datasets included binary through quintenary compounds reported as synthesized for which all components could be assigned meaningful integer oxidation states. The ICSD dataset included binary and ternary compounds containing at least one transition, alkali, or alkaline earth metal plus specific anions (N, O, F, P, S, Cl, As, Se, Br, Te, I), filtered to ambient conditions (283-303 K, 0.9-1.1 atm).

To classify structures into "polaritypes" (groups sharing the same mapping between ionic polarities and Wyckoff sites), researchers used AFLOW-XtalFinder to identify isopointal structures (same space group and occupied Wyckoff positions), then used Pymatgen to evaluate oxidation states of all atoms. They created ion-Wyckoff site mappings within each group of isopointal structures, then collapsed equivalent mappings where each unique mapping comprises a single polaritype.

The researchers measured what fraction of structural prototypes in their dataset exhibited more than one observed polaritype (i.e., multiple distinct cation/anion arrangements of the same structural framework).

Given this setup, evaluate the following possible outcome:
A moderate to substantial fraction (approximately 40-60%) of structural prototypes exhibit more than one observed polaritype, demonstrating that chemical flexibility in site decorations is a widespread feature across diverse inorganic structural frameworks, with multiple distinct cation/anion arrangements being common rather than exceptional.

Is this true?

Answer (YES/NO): NO